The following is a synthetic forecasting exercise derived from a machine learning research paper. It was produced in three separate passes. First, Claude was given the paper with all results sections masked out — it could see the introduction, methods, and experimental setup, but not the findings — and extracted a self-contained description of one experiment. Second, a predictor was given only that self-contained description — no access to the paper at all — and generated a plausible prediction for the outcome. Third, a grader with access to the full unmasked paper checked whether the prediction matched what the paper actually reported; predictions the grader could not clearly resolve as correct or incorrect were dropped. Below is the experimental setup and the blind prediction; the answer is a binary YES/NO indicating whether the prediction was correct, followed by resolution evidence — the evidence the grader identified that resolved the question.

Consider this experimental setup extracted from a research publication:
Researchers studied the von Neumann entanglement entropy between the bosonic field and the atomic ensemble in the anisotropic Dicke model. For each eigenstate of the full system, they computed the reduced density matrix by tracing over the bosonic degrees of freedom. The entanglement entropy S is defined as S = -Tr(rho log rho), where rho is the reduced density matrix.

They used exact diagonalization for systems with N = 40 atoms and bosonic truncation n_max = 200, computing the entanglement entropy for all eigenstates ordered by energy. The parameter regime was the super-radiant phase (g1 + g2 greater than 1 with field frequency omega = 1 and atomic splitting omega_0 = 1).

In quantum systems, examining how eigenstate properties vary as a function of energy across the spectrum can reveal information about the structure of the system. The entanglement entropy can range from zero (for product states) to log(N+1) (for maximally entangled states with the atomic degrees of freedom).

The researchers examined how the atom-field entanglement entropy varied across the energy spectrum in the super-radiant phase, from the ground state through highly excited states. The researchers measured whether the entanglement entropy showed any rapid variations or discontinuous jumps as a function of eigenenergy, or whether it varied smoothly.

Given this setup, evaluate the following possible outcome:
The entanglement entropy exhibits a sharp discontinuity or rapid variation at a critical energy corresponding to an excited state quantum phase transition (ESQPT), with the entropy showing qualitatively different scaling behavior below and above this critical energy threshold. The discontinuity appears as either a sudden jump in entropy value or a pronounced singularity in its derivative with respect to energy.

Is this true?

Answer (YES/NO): YES